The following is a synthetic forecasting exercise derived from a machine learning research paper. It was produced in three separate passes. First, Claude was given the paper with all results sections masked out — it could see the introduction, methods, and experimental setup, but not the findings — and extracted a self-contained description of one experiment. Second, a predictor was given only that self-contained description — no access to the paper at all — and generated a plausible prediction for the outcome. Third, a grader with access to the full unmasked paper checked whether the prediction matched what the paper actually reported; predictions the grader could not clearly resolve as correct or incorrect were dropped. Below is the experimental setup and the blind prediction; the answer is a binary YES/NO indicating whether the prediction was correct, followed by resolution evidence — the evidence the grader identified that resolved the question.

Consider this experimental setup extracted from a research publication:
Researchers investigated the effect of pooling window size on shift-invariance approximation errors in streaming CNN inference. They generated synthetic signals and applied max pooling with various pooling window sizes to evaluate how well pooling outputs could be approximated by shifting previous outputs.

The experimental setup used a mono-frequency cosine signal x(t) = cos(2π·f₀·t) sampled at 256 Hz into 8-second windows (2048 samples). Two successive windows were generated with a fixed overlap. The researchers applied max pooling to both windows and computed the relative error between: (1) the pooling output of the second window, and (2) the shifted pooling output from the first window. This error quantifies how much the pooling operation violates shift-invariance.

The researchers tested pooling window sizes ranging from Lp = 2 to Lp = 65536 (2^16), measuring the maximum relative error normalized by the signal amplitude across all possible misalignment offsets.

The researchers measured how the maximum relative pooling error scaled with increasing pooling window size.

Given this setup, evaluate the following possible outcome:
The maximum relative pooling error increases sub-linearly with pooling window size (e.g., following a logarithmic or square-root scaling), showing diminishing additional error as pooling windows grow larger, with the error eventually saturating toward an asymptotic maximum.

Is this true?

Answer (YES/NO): NO